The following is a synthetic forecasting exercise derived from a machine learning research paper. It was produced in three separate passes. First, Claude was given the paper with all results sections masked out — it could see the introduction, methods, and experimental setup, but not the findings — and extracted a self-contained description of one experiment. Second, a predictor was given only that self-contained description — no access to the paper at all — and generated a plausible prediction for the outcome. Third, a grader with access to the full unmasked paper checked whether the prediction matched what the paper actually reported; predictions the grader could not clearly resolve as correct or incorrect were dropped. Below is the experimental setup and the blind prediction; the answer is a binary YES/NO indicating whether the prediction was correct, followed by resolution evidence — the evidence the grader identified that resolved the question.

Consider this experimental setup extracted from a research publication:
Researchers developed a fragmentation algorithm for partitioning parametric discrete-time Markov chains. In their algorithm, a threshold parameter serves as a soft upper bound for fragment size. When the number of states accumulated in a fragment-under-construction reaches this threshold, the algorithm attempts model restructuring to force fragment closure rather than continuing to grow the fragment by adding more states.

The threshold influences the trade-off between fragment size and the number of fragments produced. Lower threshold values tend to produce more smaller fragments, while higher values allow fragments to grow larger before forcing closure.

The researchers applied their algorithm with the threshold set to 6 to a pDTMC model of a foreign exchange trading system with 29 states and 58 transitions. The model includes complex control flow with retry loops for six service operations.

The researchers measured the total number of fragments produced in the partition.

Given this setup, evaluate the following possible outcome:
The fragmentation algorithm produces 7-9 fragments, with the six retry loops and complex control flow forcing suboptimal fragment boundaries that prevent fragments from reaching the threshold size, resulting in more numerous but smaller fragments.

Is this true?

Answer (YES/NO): NO